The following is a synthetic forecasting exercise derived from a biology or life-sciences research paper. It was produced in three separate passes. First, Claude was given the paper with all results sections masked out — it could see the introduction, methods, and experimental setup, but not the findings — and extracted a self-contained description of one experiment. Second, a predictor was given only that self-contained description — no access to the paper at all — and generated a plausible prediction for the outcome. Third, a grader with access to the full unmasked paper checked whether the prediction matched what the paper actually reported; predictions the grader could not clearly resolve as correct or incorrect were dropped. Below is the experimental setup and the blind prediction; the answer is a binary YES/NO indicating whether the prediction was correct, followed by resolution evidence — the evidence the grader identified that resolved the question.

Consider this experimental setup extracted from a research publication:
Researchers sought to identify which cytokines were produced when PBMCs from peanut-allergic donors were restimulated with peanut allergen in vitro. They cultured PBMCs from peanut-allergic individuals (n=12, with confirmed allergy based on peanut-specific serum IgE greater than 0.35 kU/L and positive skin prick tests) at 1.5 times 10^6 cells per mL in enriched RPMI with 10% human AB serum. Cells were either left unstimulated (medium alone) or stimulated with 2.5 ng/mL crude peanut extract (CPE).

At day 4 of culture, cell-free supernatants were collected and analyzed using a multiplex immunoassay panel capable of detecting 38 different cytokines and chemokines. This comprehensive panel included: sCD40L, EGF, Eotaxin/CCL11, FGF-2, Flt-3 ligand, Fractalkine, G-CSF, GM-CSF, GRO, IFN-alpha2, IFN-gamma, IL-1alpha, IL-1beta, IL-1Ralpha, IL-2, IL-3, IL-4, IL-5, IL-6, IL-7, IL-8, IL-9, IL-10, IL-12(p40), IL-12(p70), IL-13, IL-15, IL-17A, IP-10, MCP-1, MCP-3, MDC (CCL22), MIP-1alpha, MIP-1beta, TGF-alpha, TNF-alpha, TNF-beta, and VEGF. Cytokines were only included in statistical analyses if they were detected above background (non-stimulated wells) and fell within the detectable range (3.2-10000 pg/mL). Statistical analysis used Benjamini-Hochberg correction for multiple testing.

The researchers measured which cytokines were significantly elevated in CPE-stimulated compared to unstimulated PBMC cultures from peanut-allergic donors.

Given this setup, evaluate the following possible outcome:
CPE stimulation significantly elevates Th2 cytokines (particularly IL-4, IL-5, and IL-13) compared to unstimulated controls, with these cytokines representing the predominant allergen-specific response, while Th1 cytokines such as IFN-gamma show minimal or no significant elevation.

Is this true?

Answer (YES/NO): NO